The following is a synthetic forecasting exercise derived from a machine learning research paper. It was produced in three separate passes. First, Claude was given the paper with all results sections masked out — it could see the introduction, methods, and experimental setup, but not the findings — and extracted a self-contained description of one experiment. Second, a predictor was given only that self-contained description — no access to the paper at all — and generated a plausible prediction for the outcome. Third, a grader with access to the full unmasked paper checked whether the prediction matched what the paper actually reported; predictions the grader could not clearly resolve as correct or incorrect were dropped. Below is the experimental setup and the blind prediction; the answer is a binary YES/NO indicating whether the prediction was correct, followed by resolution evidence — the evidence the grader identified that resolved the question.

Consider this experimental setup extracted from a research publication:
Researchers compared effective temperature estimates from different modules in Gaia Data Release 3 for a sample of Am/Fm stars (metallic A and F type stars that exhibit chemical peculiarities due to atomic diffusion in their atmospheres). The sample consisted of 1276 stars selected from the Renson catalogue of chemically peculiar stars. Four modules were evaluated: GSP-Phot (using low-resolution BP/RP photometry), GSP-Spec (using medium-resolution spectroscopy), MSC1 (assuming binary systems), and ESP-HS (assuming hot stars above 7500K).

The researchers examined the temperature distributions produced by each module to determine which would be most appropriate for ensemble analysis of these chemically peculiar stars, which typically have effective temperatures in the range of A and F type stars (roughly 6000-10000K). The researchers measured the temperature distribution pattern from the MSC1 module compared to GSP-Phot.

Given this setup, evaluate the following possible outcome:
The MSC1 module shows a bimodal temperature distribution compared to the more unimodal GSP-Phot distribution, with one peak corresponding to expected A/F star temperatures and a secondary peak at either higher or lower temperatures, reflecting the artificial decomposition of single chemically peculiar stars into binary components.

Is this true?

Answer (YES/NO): NO